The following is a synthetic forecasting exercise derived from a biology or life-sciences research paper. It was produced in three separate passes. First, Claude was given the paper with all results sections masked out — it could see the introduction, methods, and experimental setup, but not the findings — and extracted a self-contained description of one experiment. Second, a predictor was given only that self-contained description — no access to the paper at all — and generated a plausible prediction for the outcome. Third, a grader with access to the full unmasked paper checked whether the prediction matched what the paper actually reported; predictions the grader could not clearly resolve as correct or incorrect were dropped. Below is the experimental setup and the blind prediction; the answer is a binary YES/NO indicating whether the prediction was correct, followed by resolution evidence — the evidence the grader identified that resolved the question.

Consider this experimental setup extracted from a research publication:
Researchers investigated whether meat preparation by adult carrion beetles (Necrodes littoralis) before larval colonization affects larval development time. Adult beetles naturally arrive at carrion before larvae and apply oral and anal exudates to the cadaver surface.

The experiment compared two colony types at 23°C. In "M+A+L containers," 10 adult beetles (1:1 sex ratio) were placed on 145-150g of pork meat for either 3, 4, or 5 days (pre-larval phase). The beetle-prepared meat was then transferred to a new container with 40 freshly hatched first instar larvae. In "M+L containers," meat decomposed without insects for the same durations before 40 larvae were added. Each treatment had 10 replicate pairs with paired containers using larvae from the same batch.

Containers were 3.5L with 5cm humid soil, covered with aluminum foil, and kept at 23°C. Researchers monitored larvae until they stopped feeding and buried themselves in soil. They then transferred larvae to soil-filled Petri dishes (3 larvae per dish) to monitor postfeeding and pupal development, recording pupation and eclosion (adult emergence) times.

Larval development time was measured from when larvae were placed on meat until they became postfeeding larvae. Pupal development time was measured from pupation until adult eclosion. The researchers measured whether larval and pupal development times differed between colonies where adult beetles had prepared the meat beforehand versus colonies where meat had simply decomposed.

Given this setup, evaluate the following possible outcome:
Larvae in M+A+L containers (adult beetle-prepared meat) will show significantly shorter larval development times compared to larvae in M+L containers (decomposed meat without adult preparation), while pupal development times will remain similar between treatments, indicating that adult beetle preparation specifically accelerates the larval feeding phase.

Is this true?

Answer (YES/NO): YES